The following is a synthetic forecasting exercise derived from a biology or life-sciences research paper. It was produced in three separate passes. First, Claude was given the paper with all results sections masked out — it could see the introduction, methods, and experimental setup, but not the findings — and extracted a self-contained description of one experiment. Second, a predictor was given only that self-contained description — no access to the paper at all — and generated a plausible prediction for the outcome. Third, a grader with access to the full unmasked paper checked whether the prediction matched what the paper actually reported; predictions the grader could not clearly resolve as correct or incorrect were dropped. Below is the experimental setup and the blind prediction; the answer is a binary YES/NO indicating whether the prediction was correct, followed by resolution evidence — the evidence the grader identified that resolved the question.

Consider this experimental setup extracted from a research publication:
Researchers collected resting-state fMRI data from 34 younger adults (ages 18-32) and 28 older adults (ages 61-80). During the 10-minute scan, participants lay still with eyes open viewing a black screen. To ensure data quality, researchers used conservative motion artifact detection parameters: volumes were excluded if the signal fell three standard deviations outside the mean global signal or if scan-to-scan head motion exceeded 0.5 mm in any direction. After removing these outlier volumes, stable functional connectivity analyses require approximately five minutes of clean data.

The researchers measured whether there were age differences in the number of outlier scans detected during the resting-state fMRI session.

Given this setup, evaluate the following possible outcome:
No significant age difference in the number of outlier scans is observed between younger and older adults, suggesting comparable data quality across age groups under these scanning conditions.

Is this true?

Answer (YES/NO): NO